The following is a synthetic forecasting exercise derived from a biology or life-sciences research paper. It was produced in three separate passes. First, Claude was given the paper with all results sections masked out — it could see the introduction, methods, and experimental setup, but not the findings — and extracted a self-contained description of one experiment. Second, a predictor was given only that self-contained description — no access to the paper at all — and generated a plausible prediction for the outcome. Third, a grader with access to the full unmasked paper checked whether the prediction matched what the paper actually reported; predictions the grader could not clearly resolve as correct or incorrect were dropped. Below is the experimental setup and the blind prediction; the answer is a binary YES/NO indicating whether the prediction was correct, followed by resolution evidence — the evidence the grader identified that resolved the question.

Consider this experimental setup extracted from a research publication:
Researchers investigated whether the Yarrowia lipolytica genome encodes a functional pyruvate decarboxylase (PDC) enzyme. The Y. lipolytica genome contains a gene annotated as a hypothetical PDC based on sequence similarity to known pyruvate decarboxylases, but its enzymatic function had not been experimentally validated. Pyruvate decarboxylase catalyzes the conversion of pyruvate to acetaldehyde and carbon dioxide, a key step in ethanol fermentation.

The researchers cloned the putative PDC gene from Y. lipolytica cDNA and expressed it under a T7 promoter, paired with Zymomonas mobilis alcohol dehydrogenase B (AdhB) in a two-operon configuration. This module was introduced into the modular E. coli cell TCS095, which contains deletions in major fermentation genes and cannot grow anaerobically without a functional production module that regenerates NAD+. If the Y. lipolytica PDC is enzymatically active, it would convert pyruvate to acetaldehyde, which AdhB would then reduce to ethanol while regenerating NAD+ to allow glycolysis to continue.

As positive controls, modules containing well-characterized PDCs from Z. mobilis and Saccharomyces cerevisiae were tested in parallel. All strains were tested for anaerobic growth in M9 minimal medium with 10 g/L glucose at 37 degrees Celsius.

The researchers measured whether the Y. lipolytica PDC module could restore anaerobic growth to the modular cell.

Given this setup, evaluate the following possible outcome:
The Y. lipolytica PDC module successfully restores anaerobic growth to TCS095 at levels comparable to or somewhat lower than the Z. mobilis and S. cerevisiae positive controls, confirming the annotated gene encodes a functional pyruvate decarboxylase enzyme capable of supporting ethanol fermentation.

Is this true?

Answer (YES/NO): NO